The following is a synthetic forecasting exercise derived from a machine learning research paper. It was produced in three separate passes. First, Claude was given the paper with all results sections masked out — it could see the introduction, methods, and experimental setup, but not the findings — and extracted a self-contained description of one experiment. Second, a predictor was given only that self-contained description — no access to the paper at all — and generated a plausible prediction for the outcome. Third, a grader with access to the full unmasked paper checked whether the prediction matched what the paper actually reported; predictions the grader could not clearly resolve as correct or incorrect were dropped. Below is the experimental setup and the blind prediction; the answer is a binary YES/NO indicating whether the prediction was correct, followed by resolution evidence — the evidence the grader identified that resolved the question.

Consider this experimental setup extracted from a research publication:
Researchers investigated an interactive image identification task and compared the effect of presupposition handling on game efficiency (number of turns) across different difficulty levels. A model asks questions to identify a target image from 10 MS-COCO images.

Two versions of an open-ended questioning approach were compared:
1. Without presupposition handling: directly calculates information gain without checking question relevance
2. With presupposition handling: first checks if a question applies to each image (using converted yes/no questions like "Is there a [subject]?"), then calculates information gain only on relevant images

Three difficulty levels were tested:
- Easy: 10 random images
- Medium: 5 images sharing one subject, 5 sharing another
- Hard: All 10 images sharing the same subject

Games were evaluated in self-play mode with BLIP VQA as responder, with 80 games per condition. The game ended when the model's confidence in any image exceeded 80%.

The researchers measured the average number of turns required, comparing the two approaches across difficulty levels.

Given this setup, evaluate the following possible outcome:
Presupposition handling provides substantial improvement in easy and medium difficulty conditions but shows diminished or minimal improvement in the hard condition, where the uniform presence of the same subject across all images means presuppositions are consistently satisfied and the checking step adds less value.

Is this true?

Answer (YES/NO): NO